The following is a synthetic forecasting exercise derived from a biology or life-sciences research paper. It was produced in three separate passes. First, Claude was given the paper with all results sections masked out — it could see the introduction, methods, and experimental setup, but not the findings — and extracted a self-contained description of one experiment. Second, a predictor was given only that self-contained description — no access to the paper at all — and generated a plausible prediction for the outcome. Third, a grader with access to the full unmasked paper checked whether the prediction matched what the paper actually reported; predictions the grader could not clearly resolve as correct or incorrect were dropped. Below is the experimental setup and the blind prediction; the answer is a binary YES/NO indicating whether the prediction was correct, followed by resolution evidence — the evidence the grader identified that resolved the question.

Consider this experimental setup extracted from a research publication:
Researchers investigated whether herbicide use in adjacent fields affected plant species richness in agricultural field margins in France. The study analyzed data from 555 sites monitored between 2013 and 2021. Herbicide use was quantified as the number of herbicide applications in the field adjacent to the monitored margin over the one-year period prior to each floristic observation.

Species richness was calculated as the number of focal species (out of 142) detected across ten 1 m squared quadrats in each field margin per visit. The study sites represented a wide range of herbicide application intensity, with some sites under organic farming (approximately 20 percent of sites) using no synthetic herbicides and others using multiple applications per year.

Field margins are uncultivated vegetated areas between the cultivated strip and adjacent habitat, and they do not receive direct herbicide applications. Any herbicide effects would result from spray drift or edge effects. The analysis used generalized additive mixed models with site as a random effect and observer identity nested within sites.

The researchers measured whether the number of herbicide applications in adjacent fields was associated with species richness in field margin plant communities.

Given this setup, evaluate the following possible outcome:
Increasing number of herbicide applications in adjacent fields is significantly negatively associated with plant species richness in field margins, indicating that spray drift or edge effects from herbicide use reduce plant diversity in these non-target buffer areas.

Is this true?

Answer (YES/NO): NO